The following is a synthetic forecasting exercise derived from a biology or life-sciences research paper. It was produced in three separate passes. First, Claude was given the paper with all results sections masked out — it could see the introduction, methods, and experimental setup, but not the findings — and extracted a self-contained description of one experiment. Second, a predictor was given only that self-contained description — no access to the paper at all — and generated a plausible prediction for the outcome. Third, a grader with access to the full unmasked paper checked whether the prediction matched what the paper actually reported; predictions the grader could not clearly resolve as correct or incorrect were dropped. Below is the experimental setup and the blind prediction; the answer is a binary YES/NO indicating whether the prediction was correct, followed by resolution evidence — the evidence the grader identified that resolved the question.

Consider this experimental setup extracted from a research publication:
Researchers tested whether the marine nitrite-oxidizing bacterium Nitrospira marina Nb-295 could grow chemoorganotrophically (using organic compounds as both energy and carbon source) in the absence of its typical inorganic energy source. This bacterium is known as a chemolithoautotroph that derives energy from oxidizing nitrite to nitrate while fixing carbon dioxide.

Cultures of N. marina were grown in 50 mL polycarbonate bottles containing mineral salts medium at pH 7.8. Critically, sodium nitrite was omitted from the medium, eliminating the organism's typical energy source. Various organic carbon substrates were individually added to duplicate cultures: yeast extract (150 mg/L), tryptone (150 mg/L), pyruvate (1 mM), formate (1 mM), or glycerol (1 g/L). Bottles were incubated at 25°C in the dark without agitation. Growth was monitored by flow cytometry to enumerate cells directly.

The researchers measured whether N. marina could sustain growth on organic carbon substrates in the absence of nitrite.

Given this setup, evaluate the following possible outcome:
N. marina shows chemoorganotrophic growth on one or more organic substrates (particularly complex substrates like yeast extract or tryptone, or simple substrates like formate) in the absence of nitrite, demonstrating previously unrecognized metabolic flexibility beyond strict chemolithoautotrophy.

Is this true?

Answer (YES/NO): YES